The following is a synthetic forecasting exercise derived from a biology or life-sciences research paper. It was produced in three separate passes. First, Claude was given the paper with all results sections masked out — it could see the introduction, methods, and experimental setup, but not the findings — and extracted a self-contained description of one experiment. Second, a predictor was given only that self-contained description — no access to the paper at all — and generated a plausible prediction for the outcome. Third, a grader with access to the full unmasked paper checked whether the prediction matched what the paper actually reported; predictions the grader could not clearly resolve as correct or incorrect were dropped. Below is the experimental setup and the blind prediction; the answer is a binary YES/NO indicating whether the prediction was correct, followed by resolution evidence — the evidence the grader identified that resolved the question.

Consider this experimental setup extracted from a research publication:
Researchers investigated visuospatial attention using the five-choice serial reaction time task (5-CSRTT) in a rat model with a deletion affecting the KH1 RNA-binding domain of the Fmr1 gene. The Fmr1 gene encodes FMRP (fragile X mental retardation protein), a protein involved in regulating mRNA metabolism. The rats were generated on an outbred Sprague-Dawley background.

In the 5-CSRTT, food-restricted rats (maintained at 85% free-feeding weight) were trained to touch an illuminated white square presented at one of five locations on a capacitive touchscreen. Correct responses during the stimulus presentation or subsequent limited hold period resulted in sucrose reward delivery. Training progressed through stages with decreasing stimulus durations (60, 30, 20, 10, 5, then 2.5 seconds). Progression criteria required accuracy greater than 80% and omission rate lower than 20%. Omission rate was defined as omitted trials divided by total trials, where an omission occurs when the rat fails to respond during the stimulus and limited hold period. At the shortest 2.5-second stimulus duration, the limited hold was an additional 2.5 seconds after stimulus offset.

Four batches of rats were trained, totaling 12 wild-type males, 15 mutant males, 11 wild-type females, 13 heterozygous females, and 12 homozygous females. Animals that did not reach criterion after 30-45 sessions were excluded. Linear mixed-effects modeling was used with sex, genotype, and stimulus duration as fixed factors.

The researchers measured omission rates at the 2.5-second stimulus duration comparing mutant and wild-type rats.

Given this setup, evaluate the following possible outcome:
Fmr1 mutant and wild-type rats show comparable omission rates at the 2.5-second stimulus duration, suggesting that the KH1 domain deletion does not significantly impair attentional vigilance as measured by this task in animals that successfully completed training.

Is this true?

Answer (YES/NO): NO